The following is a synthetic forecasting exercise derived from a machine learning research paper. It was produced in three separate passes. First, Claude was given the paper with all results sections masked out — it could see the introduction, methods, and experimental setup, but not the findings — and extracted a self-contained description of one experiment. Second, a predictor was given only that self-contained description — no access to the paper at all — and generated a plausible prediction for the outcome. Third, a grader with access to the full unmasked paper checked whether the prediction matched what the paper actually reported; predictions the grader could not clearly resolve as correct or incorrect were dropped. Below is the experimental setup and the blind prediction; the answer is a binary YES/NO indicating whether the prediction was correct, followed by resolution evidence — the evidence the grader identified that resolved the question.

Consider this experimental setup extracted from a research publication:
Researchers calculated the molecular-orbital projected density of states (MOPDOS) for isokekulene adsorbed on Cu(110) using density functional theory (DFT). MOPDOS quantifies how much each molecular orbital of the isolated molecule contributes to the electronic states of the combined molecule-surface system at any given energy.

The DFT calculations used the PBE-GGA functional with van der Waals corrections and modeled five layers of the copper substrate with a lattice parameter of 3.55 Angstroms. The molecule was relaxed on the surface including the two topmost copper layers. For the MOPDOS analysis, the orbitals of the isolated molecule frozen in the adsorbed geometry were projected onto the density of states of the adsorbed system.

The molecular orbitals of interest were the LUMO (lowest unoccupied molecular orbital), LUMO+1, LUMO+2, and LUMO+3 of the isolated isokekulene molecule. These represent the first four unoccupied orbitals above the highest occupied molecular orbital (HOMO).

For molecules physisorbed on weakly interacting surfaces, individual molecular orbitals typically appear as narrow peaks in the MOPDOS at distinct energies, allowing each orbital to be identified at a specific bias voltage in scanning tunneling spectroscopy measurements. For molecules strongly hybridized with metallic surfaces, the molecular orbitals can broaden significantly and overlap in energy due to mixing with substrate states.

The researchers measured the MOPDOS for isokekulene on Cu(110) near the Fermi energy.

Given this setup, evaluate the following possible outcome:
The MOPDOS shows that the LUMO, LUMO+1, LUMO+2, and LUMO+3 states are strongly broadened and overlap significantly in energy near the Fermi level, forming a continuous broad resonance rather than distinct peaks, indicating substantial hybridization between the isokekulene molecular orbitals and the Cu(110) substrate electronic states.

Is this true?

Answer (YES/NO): NO